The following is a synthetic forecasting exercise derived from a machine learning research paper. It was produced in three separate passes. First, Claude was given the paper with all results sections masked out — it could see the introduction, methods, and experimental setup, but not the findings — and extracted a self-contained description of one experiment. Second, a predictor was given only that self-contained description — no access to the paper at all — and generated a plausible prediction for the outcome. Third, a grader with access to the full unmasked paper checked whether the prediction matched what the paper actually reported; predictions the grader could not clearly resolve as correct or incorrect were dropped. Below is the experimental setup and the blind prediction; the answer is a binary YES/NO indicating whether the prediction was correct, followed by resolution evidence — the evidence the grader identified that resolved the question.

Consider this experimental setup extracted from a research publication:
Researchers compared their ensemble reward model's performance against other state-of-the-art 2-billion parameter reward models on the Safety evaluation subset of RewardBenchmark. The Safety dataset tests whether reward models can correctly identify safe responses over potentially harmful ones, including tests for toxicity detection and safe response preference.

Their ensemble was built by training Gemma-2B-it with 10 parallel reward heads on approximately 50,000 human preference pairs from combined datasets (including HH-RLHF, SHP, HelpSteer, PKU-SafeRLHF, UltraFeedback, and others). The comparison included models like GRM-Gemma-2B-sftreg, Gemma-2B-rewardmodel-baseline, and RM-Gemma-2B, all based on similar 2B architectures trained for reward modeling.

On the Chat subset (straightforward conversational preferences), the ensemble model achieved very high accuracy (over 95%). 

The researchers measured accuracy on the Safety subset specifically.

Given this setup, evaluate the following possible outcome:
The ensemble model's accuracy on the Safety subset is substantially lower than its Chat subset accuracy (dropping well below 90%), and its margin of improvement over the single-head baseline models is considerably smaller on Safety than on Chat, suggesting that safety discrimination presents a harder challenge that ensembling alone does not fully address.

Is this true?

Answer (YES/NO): NO